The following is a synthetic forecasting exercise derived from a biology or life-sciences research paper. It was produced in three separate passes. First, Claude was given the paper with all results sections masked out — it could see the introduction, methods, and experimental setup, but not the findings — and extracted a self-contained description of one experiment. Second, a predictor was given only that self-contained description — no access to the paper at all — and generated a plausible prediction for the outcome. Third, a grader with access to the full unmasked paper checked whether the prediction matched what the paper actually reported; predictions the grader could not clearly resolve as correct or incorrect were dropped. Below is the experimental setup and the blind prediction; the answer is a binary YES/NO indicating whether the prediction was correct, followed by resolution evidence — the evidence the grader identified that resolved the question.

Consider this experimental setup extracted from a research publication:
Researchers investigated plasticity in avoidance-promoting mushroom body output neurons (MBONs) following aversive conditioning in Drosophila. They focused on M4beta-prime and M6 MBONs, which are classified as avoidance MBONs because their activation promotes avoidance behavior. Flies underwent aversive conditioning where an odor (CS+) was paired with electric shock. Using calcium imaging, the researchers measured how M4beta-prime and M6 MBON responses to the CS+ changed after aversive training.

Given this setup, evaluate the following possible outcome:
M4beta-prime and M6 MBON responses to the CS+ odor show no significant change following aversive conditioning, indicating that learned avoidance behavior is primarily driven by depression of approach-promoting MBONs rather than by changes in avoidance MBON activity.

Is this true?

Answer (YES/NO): NO